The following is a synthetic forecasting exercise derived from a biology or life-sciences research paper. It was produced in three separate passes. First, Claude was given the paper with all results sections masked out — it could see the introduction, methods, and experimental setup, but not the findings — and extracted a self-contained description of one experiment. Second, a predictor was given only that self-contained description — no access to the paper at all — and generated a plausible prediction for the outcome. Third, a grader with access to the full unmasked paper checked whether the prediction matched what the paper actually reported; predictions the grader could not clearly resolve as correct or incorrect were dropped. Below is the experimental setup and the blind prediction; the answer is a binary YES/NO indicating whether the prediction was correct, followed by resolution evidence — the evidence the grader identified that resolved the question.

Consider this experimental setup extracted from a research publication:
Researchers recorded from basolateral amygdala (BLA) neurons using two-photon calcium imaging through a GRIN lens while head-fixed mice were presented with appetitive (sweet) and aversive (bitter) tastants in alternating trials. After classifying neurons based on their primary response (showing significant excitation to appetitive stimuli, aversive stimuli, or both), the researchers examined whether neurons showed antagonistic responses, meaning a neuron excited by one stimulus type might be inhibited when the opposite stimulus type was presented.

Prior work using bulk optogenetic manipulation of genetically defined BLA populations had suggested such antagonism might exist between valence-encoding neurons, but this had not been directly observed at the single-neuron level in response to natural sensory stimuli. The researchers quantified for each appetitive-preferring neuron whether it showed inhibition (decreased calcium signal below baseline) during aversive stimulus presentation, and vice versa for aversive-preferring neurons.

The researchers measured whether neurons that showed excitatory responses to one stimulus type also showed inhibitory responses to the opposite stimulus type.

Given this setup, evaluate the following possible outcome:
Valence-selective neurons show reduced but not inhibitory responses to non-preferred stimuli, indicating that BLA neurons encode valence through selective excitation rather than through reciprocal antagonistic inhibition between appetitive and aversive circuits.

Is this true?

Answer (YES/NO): NO